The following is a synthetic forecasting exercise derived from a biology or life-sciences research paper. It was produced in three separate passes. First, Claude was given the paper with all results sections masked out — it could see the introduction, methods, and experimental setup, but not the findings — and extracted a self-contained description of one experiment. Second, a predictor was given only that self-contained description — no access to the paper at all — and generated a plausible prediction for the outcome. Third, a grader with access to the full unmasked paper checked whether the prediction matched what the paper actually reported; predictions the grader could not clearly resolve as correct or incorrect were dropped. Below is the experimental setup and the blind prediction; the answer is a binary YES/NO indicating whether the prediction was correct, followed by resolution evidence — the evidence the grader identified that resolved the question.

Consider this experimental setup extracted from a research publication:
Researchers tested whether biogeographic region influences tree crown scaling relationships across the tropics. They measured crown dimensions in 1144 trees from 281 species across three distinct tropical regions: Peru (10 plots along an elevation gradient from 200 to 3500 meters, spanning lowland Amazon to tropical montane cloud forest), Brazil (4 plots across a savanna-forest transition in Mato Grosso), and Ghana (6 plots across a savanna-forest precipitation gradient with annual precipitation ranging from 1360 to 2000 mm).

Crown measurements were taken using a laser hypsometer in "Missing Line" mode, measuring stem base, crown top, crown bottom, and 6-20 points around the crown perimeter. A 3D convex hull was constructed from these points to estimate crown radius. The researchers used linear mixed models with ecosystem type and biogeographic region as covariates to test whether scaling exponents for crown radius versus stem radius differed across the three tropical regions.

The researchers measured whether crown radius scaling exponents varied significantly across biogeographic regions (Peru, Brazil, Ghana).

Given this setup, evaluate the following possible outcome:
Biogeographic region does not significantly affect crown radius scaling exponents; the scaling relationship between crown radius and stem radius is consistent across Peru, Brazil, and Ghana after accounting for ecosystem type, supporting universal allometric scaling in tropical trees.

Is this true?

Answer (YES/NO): YES